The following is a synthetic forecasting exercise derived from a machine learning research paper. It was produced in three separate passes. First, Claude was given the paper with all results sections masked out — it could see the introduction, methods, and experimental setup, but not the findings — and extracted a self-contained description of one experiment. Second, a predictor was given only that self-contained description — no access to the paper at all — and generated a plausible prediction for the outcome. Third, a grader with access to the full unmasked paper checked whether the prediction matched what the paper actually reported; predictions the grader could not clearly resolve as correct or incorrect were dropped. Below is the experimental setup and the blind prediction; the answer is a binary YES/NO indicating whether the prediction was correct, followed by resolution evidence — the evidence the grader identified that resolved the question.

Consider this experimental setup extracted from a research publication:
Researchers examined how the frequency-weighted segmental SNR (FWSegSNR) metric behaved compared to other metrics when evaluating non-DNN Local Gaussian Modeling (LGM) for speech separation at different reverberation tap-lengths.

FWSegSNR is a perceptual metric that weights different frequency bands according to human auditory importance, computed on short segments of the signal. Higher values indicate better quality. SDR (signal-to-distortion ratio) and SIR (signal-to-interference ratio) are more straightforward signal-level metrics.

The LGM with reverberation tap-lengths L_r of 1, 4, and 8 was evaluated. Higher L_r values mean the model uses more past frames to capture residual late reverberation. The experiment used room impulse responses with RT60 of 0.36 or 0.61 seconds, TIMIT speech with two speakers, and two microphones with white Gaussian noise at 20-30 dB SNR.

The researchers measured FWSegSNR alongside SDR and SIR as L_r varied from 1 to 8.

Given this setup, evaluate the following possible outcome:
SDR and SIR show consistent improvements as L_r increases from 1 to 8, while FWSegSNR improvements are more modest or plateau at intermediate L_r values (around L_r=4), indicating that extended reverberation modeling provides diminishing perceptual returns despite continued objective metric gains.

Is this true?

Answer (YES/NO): NO